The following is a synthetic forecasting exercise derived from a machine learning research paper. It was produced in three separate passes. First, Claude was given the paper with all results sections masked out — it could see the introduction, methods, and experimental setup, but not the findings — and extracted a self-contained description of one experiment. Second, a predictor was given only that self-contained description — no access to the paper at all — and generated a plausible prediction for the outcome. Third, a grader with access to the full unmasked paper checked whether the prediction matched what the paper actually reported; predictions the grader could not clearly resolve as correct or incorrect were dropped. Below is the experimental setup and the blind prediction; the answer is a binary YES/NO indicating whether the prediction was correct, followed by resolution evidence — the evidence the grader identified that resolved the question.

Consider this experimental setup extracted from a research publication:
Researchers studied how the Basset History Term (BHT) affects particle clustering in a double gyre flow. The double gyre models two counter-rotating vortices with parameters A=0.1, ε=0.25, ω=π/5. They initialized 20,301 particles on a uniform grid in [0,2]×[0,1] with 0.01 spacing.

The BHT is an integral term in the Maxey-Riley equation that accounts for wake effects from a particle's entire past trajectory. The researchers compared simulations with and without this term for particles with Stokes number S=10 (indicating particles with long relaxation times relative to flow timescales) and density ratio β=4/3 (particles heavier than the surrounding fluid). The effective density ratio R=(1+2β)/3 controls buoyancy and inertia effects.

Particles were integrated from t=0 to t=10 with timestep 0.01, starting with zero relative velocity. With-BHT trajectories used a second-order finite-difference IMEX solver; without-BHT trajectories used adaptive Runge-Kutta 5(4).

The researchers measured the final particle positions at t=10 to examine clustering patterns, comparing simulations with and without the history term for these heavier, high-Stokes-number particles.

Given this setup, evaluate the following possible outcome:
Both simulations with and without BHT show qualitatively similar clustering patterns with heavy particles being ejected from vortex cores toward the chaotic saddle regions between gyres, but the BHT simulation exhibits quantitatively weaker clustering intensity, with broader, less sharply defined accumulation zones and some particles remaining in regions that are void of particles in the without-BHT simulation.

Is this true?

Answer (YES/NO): NO